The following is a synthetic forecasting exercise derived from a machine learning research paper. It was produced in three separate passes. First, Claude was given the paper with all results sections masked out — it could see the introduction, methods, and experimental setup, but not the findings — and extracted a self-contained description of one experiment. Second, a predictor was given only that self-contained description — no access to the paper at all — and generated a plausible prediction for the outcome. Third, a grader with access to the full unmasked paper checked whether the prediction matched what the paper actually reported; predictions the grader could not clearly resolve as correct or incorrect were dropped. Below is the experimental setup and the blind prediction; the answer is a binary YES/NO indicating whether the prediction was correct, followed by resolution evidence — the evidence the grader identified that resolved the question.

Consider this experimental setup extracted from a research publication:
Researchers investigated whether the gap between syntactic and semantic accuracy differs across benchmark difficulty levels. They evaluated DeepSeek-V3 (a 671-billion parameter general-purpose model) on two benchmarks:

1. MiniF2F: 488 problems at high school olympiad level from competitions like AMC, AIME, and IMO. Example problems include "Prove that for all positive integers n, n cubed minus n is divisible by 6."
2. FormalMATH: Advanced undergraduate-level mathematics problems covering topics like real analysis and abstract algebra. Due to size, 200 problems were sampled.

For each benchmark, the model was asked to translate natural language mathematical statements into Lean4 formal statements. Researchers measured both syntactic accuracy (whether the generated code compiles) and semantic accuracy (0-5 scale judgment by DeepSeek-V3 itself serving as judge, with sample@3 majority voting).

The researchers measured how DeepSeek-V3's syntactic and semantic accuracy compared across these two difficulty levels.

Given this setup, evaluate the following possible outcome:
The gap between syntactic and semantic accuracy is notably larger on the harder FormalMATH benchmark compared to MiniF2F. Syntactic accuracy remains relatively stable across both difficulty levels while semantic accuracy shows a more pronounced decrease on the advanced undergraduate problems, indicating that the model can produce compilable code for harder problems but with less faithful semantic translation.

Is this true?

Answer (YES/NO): NO